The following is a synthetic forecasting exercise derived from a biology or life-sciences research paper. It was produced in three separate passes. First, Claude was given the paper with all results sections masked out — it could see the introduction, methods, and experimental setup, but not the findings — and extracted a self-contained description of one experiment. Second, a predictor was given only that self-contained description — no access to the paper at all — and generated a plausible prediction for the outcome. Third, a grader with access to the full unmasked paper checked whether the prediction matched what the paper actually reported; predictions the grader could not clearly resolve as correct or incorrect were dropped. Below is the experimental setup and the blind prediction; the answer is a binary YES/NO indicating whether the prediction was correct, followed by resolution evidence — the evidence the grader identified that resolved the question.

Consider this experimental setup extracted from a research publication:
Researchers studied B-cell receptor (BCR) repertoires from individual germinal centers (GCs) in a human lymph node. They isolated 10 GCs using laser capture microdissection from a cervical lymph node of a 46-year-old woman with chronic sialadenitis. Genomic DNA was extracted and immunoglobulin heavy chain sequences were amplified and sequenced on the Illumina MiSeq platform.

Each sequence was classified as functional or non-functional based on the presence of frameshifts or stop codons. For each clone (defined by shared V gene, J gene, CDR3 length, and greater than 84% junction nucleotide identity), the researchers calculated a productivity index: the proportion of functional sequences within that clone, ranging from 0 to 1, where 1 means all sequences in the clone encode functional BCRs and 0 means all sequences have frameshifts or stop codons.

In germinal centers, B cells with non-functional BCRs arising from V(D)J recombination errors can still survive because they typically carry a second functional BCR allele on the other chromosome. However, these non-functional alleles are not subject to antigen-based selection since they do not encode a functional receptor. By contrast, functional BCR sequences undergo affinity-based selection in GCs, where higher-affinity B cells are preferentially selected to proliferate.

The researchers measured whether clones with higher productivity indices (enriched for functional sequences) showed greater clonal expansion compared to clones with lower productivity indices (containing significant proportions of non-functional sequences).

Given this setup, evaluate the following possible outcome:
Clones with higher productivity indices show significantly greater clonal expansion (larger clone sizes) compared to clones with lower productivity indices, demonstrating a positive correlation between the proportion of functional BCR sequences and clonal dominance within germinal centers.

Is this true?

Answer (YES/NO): NO